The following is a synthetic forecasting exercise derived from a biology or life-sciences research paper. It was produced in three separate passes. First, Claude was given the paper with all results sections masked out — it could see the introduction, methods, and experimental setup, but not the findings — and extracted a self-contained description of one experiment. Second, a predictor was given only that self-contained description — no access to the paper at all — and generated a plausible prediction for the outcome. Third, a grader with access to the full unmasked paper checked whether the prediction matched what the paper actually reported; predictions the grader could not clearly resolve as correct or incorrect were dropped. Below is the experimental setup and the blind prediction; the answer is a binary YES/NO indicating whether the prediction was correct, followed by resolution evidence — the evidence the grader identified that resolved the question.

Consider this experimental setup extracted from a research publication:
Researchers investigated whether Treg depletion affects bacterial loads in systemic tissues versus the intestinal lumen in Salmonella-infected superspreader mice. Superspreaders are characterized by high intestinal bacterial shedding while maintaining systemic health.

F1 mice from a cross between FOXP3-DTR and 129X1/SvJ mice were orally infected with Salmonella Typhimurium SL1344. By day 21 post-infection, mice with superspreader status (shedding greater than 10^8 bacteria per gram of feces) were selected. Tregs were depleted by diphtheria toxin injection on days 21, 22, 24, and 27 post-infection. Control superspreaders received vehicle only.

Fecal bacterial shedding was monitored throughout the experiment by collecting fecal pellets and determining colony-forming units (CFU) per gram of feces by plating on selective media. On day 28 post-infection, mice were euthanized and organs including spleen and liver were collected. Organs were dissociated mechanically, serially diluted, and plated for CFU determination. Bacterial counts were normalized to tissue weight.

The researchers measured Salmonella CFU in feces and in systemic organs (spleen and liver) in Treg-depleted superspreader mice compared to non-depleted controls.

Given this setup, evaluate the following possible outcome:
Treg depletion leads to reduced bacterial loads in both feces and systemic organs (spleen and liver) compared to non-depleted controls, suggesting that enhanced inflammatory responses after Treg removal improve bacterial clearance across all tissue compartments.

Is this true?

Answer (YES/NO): NO